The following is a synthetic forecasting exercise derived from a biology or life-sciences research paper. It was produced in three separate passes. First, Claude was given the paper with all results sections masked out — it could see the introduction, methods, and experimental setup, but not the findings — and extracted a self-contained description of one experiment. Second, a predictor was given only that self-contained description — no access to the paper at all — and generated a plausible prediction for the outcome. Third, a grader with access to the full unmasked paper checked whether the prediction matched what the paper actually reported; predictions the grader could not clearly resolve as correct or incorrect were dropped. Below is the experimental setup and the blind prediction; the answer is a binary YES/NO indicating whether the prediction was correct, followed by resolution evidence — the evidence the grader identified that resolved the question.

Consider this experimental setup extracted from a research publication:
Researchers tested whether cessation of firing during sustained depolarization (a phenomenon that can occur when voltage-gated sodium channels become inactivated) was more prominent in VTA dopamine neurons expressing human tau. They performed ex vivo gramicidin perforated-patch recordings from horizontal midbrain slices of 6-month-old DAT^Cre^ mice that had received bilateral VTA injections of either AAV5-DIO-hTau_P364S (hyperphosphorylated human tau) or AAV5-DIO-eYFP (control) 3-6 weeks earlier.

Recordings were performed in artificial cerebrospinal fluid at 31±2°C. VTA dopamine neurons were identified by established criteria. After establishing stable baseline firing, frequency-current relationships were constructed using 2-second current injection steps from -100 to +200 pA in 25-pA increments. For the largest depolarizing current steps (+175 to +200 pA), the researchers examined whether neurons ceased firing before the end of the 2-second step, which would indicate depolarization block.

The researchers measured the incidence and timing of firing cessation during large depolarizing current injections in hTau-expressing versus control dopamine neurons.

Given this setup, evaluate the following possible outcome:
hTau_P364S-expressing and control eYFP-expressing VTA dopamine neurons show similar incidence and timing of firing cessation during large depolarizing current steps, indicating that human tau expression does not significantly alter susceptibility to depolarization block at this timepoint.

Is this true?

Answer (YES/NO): NO